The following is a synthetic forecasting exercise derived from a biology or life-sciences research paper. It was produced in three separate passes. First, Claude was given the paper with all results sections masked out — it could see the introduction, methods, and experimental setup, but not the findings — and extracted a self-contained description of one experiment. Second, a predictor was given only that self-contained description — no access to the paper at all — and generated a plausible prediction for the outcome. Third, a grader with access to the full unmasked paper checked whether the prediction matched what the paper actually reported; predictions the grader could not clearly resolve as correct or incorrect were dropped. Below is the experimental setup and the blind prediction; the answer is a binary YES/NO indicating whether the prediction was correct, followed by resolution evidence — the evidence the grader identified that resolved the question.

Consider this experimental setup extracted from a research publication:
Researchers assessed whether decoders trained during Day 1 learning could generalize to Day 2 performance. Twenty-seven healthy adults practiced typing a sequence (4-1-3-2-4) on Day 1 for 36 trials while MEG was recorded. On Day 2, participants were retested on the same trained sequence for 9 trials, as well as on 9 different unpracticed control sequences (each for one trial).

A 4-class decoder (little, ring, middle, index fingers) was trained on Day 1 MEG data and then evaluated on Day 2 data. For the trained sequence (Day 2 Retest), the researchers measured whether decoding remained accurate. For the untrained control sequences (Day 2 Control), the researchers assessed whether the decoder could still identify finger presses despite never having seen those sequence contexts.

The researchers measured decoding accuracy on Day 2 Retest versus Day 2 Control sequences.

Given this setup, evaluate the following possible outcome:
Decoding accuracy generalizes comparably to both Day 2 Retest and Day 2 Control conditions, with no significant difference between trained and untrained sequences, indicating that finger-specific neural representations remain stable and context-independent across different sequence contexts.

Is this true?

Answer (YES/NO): NO